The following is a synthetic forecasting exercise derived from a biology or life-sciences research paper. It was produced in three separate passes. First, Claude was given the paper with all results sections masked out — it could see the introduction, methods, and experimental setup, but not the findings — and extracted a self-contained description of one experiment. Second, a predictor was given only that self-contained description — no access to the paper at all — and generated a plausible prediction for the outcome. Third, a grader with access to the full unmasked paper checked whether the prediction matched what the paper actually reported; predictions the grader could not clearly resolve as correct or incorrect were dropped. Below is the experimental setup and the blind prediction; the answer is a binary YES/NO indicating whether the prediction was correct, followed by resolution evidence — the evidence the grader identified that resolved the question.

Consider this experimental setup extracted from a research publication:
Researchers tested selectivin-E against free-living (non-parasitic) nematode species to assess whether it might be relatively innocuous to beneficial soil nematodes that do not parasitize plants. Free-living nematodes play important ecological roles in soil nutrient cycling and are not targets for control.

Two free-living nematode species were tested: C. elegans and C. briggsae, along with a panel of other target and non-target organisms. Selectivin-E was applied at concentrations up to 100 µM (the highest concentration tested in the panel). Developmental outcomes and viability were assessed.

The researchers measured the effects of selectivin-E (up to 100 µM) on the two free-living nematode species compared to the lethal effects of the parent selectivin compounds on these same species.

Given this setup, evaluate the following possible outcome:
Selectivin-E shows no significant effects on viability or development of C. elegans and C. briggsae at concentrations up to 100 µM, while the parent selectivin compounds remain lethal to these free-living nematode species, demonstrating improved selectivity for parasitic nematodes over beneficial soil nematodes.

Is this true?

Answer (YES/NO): NO